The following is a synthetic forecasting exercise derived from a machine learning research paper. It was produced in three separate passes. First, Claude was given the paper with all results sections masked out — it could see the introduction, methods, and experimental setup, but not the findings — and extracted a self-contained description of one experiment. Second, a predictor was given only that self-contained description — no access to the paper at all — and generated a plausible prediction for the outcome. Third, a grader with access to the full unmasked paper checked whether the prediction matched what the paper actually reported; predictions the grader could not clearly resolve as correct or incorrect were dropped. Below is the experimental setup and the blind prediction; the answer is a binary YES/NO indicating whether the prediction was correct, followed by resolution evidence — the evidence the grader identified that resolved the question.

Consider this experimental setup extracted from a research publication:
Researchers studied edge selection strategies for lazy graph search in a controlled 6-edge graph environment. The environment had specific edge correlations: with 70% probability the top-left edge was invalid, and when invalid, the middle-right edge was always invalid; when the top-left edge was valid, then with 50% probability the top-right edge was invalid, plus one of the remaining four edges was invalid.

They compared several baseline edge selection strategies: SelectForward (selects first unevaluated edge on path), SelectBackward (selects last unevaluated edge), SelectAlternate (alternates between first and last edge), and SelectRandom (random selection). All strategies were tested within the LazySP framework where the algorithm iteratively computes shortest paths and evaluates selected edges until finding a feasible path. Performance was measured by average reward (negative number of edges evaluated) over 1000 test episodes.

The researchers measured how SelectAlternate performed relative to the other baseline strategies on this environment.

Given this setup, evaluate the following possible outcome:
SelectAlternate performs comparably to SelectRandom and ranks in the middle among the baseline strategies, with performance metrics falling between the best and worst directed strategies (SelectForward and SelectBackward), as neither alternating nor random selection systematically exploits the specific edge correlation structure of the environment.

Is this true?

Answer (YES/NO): NO